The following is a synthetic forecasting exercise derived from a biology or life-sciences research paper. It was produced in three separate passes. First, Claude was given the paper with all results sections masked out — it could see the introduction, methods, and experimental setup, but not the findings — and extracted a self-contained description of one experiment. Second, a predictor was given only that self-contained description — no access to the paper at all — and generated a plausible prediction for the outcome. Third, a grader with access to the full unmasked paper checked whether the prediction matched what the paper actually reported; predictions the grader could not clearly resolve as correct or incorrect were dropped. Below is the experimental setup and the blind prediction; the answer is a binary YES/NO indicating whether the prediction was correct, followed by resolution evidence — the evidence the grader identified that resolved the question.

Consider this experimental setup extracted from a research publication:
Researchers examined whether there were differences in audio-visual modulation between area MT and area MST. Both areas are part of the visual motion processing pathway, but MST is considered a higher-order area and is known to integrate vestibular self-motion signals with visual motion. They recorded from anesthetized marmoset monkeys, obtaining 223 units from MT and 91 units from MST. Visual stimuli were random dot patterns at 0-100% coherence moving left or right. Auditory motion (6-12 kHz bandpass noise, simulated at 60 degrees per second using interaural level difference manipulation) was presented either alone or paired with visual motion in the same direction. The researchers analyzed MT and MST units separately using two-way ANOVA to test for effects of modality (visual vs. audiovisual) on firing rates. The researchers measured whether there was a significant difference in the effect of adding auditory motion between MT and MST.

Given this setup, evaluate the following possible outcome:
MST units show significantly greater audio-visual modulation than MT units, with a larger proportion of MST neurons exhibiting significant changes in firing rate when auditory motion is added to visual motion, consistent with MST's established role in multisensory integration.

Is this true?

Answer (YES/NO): NO